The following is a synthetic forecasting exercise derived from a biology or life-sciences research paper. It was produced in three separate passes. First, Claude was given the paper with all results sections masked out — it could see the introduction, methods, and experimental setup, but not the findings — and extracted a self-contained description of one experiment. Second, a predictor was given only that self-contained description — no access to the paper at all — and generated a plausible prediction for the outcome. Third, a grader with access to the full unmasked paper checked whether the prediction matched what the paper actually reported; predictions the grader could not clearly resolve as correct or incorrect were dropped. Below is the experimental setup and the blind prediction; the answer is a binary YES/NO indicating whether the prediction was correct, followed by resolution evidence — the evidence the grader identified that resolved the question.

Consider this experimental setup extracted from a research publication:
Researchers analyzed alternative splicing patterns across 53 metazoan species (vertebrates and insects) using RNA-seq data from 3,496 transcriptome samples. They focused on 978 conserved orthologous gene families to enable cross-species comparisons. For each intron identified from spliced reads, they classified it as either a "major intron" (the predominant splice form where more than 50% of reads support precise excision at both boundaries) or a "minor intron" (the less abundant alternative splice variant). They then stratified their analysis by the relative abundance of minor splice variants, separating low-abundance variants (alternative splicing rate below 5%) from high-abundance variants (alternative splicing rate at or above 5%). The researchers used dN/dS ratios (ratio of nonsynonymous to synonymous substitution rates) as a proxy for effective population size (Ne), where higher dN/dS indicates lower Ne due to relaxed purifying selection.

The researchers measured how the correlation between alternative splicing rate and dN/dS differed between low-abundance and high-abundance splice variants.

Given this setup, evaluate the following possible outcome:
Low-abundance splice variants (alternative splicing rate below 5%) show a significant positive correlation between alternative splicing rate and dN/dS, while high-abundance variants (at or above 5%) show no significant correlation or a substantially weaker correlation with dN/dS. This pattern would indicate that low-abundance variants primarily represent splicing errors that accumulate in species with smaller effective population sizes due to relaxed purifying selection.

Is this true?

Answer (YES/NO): NO